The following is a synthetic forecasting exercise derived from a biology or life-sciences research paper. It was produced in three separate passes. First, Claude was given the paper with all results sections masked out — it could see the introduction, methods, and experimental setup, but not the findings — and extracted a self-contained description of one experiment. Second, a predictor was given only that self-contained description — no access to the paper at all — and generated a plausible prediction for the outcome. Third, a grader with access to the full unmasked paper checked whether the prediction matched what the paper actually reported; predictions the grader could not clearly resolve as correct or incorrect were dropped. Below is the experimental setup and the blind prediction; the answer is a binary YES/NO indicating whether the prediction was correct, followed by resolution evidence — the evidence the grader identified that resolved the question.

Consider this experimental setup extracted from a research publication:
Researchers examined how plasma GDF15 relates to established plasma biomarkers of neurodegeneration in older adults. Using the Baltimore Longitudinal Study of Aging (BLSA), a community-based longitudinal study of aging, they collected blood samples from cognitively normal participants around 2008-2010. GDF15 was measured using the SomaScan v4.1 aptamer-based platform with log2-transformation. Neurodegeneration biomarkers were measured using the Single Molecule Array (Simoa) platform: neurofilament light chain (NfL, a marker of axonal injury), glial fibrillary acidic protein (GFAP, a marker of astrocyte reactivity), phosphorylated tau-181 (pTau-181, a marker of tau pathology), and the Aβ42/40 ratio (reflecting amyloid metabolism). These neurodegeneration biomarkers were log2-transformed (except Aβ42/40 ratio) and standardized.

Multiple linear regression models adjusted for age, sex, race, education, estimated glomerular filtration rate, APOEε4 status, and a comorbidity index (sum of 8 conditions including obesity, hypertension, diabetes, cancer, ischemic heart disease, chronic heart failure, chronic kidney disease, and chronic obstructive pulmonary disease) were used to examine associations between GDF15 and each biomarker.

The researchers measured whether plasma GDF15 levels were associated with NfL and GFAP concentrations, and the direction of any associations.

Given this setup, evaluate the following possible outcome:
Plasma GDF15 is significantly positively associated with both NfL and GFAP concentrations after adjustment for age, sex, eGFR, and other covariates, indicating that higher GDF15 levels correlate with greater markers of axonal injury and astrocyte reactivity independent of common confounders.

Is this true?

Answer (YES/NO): NO